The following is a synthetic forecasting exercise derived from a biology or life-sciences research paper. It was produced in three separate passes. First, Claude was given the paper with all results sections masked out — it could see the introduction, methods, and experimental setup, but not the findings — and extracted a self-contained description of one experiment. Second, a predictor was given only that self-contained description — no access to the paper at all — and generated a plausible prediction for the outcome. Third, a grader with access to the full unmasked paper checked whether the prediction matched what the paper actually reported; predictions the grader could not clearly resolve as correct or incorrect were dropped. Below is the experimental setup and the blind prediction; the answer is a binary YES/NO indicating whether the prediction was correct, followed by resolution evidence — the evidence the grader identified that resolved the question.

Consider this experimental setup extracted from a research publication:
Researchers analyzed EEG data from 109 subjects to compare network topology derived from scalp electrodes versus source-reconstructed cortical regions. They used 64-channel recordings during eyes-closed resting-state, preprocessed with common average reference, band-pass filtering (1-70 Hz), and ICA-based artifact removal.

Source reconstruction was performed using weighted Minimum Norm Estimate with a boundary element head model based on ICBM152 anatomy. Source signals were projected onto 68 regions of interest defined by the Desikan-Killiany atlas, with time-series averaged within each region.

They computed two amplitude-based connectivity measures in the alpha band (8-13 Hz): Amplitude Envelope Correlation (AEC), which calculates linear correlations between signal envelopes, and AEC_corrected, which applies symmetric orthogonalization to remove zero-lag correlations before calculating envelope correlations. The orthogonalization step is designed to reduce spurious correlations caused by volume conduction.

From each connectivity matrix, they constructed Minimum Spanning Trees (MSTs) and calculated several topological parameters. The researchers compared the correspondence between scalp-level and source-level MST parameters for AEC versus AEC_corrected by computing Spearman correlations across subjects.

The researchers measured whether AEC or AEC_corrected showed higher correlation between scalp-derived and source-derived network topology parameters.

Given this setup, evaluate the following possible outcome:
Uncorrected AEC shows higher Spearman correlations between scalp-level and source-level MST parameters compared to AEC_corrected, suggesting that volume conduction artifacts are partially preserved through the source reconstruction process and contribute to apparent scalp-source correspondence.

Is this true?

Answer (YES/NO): NO